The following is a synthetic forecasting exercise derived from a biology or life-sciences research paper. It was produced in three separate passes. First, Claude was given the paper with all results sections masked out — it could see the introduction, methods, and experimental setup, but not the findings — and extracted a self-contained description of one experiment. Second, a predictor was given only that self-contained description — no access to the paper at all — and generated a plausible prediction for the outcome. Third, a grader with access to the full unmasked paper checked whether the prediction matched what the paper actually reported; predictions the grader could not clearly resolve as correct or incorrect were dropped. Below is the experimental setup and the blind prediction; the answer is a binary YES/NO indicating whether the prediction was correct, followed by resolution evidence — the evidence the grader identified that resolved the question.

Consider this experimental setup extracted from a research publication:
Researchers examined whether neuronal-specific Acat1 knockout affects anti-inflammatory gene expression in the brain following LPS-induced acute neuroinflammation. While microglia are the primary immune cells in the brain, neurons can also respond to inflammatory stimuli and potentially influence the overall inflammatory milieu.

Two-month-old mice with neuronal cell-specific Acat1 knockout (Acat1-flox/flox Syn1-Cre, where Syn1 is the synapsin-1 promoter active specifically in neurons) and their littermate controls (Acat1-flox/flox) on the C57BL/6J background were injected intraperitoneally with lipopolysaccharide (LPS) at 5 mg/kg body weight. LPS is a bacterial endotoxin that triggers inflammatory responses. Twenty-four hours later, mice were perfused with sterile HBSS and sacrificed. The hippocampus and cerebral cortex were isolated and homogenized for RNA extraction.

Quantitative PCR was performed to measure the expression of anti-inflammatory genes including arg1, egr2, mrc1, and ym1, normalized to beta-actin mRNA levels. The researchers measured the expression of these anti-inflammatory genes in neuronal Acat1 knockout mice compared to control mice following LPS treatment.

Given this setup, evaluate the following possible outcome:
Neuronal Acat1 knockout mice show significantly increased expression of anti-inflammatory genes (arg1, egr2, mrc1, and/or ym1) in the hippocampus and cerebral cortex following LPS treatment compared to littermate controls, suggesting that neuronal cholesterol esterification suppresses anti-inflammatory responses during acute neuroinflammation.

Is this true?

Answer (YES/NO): NO